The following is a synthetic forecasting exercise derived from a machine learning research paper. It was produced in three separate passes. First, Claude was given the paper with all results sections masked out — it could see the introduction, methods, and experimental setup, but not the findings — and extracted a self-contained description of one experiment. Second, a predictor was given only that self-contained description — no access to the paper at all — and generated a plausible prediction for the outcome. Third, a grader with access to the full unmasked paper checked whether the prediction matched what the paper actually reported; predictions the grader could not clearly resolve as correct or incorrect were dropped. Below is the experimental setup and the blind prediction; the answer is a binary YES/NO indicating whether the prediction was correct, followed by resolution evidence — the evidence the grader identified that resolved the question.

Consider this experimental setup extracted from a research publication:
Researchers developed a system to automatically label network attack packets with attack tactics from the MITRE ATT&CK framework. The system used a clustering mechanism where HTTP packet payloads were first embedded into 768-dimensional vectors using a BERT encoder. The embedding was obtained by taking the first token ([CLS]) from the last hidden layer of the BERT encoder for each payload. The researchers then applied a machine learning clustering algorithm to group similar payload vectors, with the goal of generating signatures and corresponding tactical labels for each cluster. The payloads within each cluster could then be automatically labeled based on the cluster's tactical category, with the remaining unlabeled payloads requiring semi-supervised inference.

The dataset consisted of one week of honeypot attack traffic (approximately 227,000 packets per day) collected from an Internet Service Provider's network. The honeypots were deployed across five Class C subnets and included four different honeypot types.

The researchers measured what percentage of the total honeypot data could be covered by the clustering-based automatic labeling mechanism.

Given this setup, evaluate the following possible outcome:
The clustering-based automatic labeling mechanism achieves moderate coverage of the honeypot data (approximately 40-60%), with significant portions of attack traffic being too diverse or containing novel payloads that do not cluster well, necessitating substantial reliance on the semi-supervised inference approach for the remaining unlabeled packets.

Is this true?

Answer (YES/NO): NO